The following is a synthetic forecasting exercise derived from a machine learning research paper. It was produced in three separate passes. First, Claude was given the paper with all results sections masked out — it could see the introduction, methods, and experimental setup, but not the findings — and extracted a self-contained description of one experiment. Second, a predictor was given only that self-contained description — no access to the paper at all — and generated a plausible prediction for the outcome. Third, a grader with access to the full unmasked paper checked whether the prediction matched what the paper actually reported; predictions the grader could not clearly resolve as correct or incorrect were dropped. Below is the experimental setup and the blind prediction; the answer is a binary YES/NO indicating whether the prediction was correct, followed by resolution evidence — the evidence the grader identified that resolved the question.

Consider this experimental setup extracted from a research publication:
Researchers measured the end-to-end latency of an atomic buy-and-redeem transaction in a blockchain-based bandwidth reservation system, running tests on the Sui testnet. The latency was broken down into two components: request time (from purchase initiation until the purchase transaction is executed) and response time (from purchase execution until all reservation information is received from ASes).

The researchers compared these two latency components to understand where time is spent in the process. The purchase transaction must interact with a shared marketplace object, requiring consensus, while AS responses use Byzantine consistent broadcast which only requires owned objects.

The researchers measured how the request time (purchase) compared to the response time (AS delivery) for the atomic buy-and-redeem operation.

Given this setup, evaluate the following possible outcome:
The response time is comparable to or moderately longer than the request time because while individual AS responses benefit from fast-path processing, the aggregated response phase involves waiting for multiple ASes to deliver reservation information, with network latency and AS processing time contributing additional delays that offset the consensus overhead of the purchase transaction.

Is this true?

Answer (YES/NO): NO